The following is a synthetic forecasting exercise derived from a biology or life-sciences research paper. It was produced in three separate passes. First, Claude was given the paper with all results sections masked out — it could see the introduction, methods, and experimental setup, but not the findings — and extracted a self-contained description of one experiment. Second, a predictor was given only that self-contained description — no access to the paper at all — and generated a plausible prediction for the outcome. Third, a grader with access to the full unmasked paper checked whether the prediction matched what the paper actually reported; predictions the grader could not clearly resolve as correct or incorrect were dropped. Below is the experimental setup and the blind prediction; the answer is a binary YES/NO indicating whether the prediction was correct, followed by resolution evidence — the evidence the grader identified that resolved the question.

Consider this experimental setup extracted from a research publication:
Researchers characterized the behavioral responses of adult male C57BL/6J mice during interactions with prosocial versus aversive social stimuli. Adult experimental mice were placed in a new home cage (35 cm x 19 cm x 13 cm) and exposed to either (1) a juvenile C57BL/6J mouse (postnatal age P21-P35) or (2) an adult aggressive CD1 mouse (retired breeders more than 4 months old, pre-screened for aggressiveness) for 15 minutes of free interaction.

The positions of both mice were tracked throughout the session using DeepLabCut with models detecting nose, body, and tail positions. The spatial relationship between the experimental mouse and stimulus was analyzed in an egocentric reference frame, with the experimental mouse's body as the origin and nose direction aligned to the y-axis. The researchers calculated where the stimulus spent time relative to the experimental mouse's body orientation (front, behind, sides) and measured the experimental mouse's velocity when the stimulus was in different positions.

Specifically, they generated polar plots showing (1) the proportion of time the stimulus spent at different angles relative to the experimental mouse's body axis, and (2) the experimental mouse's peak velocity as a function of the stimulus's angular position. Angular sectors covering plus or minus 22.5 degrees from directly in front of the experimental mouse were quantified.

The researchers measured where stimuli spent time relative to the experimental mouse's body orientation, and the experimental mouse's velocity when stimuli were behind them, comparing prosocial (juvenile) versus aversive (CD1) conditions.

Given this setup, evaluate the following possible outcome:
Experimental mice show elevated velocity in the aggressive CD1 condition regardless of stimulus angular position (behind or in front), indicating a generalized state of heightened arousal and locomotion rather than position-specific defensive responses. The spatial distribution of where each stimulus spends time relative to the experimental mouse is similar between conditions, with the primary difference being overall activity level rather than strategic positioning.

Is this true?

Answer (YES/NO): NO